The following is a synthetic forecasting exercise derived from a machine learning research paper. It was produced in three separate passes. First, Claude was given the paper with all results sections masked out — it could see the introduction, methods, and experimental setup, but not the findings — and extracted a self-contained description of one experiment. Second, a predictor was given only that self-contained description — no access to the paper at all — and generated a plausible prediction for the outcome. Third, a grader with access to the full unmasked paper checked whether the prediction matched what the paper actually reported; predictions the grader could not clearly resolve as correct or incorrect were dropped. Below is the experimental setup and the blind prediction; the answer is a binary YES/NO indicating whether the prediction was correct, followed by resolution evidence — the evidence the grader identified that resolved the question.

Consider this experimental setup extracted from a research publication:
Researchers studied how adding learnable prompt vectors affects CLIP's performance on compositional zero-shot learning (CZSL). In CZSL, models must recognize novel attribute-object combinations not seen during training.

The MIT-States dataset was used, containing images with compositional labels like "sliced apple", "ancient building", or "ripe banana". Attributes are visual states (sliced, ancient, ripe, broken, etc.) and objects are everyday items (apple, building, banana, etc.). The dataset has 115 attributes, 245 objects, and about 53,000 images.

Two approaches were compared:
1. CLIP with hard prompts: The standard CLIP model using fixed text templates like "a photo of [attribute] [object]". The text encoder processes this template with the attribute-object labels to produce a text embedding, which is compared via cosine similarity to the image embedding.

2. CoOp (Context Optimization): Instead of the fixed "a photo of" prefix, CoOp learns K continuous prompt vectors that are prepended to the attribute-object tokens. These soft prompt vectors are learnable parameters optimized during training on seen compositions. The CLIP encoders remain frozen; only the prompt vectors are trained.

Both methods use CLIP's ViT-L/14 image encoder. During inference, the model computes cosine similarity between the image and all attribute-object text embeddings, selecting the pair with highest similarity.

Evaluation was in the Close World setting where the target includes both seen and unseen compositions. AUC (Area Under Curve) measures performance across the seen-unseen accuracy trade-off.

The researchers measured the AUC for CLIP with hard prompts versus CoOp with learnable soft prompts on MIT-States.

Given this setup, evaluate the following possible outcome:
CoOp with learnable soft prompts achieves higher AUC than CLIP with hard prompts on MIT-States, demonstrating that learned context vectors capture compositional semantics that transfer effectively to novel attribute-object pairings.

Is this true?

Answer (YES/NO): YES